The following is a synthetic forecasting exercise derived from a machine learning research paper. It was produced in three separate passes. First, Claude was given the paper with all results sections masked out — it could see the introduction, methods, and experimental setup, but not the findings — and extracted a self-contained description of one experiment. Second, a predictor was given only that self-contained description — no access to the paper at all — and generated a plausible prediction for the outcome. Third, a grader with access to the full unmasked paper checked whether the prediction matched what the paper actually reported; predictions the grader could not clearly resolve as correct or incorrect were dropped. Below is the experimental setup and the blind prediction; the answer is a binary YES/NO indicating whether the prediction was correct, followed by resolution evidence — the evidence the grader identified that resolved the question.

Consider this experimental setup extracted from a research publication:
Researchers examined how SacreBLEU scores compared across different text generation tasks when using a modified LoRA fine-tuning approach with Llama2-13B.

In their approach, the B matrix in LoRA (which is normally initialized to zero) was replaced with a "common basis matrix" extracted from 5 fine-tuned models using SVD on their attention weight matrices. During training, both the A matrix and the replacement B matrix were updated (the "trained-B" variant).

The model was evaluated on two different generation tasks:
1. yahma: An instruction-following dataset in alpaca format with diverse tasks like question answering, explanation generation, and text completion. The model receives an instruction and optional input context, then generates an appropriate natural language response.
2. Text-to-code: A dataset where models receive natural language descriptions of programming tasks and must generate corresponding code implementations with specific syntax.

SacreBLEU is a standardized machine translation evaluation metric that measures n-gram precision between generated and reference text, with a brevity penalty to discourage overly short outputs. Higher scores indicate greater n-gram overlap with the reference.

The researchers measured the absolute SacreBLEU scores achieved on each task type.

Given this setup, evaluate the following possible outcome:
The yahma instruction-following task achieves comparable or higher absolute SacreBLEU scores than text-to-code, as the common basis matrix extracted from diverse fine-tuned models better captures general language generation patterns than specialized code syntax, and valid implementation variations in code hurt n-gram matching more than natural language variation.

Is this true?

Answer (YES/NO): NO